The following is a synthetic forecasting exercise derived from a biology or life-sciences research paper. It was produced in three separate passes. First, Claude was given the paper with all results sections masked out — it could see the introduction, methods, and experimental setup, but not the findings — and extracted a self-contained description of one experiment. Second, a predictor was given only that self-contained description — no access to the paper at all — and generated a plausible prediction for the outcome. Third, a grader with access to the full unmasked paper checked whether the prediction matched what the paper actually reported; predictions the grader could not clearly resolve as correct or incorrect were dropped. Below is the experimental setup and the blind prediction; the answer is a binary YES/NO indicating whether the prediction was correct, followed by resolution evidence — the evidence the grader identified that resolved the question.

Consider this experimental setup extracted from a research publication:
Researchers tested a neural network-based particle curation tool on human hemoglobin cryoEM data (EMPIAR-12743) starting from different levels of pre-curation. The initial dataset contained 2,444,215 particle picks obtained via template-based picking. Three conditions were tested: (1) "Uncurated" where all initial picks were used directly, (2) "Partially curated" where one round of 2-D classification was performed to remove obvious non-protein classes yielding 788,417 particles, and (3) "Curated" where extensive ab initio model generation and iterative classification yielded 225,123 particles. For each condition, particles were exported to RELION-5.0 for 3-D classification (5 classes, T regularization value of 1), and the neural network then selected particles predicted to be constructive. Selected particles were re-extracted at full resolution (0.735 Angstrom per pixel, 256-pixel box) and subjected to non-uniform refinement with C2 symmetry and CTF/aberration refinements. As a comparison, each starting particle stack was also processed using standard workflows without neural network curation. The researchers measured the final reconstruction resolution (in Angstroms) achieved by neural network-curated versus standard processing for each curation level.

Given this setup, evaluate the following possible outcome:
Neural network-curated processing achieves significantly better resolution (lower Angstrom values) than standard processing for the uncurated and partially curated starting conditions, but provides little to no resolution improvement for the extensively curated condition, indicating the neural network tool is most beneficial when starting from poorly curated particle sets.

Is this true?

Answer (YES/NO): YES